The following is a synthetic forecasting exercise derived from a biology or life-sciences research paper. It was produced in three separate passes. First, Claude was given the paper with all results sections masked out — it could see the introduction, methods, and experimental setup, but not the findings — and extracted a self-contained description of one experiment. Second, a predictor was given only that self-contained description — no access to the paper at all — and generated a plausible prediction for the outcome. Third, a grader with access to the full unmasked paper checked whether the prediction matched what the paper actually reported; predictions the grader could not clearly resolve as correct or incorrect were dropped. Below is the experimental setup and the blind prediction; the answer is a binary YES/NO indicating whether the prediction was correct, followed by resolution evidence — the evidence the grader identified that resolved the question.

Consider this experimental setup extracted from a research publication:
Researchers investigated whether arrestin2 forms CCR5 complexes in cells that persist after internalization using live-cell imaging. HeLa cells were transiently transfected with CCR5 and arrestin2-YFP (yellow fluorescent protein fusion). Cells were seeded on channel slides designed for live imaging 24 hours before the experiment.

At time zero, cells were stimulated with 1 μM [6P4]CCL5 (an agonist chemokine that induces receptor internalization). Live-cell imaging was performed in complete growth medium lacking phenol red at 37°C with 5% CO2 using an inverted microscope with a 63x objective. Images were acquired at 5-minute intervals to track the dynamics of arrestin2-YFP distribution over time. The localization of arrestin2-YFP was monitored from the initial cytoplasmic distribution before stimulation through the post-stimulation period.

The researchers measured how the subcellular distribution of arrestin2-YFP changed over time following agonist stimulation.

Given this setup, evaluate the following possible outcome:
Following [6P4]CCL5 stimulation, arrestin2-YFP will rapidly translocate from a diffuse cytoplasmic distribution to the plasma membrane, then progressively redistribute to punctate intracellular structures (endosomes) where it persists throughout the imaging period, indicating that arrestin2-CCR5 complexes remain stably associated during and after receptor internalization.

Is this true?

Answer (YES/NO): YES